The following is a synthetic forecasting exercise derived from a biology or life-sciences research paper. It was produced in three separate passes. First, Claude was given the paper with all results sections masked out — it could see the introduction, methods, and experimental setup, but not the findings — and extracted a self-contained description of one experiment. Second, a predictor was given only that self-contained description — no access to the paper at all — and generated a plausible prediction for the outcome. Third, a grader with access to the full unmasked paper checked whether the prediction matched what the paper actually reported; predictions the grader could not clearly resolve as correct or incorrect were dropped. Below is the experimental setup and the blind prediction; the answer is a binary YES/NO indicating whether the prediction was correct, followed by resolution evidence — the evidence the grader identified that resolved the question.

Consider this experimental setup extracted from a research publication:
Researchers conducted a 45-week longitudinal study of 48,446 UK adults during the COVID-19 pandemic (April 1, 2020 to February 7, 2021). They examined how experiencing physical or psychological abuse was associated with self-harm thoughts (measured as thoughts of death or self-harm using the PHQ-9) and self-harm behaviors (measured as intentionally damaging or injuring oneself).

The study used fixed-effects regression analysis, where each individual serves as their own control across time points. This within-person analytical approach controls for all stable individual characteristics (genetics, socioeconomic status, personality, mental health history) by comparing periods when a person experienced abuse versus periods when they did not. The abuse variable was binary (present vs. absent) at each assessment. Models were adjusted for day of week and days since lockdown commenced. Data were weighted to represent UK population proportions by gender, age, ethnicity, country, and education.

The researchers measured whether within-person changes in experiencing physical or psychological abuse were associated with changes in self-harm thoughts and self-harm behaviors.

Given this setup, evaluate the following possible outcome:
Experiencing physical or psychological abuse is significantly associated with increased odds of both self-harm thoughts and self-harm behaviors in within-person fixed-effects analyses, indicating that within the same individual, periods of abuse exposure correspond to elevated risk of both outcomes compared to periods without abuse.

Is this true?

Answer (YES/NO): YES